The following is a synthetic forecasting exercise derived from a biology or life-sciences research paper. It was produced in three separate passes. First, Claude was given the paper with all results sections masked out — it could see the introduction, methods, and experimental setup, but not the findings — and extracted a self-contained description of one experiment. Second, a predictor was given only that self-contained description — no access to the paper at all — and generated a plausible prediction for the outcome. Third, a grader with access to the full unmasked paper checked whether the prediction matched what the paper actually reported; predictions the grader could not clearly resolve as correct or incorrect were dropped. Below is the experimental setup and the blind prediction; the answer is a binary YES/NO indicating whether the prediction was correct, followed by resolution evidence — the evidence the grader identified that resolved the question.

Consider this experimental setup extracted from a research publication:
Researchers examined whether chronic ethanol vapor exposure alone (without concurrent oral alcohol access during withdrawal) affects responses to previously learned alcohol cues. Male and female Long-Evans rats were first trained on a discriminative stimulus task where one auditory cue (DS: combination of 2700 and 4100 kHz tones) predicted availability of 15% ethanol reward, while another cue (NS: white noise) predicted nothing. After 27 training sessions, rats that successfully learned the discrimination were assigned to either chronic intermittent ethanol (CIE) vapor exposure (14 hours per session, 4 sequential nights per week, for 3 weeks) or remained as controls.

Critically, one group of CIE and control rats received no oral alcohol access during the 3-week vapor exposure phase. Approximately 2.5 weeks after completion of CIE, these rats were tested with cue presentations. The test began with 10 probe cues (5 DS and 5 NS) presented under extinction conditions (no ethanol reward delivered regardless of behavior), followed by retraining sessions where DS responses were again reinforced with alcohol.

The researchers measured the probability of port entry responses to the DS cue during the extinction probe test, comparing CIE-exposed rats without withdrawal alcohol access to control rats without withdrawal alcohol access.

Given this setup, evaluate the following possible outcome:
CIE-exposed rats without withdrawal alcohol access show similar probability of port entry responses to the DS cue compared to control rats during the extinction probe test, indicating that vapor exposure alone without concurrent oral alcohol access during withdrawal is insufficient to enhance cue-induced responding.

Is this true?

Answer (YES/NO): NO